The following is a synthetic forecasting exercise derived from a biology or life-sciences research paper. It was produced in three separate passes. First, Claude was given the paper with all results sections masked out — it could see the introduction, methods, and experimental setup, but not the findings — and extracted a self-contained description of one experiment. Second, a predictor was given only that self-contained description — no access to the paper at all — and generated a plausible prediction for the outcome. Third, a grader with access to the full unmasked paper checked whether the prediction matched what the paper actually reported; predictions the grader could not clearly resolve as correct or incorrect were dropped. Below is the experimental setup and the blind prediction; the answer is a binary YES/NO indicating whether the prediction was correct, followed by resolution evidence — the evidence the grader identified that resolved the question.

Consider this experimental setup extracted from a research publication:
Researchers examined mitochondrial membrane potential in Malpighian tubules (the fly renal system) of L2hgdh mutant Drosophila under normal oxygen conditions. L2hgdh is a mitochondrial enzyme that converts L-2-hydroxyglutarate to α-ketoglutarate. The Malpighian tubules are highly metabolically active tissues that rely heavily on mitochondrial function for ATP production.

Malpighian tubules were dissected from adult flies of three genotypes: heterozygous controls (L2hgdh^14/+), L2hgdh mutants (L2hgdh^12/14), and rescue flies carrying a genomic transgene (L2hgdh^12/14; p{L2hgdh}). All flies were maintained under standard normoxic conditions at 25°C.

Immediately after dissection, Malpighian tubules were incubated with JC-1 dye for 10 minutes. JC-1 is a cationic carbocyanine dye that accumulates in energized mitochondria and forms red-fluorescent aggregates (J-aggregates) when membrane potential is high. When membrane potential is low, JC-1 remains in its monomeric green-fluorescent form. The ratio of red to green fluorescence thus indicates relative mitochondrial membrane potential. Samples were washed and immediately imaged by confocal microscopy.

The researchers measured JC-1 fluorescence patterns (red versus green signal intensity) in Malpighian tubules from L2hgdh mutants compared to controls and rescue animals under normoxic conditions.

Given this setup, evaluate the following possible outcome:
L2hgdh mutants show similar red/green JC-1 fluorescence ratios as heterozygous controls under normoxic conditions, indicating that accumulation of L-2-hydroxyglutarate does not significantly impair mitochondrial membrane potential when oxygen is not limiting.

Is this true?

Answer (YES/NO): NO